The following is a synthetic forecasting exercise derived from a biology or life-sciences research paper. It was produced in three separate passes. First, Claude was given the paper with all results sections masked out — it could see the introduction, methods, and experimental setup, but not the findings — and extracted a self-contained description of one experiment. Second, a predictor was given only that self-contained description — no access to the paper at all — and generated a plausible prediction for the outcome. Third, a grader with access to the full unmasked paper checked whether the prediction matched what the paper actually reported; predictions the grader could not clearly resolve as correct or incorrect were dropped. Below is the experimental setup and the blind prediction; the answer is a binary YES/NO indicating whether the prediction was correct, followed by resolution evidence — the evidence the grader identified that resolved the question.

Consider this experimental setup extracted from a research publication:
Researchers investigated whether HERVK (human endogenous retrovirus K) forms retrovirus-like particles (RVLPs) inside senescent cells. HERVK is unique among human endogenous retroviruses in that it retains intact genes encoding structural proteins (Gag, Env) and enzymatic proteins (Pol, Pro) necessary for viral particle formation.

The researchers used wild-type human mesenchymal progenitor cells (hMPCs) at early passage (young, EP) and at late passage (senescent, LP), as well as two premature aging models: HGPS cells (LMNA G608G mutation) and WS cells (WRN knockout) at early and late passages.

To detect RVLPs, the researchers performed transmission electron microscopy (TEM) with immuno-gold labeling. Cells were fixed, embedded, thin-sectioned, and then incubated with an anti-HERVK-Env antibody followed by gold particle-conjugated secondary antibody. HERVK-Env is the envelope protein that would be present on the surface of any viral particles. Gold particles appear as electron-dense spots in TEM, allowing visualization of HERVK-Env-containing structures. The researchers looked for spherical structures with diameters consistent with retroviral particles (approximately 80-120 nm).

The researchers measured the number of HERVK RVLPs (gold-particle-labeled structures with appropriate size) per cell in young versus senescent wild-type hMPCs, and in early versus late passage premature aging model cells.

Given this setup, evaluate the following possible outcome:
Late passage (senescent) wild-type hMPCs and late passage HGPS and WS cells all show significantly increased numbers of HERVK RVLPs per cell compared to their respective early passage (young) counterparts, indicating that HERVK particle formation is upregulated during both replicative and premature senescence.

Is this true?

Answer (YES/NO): YES